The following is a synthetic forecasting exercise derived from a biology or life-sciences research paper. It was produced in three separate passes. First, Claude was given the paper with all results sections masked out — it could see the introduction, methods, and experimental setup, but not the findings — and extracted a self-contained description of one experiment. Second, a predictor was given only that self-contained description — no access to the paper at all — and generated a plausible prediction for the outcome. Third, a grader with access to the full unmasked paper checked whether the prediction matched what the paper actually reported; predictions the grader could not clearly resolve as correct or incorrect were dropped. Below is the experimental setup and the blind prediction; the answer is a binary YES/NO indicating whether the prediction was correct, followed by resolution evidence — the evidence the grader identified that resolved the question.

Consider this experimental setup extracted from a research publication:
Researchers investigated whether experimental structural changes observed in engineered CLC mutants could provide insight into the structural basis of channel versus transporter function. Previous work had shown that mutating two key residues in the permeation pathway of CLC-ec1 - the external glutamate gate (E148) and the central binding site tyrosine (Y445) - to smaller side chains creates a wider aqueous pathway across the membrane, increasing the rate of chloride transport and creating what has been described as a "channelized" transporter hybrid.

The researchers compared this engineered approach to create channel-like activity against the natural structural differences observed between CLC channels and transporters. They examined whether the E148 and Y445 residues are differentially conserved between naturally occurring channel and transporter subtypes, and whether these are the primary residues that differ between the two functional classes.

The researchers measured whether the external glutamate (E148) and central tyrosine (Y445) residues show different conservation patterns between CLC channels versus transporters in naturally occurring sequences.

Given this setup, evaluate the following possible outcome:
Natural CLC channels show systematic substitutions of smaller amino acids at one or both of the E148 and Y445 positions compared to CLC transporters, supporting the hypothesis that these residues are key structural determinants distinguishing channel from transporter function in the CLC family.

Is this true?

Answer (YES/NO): NO